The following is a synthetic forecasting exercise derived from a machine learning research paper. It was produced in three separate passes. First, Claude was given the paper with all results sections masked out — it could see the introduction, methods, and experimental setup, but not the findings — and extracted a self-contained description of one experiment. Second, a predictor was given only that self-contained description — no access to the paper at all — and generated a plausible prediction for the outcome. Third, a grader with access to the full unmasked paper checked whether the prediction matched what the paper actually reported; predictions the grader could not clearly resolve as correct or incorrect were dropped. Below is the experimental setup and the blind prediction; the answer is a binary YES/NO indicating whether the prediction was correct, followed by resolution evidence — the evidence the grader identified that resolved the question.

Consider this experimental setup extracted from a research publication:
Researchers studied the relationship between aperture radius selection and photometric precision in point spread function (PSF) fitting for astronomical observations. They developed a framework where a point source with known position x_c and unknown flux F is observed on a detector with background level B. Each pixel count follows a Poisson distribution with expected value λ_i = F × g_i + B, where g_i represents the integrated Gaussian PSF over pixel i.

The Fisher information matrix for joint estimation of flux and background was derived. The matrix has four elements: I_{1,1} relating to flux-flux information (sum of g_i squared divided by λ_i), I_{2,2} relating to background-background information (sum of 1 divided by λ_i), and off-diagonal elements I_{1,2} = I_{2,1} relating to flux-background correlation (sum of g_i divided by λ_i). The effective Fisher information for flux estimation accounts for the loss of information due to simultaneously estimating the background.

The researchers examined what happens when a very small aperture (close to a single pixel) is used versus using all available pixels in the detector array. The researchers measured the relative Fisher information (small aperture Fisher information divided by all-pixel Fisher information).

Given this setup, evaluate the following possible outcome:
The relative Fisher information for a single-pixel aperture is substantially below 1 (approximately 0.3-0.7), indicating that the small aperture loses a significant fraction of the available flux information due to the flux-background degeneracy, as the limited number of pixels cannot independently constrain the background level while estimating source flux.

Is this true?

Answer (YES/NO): NO